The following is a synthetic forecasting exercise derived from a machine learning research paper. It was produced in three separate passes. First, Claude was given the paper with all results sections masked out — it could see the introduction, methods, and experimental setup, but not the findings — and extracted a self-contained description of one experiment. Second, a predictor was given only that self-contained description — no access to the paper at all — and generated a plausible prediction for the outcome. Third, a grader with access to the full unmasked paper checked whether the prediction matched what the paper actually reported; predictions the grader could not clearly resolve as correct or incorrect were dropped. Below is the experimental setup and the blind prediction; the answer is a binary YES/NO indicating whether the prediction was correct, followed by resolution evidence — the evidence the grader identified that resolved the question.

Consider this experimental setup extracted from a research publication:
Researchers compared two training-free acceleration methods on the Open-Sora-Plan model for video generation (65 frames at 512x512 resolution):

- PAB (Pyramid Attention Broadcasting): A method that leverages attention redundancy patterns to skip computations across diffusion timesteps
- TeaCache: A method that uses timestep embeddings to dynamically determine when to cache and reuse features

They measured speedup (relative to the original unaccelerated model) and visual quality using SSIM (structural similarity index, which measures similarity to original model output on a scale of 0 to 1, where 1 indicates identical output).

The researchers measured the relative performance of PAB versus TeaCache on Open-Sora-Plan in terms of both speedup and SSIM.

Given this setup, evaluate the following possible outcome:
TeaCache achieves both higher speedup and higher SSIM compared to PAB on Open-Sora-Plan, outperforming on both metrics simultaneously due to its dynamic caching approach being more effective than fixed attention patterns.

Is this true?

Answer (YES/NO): YES